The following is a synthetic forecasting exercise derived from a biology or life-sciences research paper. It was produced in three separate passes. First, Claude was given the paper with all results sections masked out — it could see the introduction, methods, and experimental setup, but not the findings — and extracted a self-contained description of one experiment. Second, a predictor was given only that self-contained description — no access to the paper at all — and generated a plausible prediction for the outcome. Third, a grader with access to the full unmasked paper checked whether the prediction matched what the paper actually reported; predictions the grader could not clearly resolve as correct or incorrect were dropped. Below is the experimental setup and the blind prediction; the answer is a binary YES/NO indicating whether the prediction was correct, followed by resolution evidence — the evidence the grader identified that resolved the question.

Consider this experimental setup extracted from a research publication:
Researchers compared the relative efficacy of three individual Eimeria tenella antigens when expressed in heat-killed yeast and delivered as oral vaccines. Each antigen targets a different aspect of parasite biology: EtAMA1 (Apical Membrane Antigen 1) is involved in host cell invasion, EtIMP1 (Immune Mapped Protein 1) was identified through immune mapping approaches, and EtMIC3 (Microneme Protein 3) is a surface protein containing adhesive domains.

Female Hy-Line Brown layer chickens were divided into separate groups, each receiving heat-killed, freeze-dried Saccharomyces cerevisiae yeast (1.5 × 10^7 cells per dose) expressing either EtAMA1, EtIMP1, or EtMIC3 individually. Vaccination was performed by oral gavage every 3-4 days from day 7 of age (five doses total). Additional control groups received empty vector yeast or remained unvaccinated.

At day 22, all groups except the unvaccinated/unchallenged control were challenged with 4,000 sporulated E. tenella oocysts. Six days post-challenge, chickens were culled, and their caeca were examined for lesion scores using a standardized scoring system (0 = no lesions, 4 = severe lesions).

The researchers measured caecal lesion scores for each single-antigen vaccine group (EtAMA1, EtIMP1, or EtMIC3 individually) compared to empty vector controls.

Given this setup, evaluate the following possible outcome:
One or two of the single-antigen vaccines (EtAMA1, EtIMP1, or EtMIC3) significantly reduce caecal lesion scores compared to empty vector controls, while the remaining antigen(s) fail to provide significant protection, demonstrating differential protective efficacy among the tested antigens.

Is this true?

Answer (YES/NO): NO